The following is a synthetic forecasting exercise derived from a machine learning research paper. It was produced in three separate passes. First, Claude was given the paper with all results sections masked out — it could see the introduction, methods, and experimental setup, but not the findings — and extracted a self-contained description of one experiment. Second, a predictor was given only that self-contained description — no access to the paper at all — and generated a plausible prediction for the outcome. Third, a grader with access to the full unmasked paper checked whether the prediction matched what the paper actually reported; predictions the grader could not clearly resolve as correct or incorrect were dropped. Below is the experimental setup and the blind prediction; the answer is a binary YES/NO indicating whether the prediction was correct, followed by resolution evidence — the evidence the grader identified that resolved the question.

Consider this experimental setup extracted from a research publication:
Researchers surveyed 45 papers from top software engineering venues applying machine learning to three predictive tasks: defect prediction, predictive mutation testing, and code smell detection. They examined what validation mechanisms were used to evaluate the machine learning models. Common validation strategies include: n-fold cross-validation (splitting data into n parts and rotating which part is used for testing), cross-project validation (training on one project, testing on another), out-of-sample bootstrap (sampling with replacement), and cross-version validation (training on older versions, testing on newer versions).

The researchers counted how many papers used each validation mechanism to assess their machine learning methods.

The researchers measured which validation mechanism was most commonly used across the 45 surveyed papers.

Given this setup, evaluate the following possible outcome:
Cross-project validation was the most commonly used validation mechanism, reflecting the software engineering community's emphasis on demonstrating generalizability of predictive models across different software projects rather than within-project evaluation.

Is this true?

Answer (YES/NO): NO